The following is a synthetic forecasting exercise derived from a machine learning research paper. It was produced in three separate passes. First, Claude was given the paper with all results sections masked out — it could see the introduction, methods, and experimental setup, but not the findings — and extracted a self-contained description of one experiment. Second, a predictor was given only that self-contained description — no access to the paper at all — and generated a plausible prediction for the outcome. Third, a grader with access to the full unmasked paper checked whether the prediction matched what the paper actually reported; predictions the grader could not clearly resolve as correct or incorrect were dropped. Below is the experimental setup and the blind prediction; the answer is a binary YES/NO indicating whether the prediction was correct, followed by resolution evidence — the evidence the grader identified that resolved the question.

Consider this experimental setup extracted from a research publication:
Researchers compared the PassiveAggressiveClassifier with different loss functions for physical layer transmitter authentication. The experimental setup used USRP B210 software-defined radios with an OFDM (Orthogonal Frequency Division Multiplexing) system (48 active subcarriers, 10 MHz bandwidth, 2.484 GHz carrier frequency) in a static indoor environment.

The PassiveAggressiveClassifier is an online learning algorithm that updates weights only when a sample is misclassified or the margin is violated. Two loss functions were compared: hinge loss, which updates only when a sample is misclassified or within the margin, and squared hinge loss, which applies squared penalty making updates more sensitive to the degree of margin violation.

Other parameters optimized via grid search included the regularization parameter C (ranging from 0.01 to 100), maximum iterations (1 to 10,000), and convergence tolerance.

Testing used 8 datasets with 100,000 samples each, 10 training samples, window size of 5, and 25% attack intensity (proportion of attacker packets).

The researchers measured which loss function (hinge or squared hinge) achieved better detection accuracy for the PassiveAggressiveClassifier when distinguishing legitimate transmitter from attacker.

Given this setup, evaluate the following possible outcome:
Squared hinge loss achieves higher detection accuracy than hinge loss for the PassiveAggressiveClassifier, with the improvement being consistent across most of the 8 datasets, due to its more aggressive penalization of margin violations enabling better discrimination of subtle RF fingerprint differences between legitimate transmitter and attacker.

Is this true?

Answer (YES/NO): NO